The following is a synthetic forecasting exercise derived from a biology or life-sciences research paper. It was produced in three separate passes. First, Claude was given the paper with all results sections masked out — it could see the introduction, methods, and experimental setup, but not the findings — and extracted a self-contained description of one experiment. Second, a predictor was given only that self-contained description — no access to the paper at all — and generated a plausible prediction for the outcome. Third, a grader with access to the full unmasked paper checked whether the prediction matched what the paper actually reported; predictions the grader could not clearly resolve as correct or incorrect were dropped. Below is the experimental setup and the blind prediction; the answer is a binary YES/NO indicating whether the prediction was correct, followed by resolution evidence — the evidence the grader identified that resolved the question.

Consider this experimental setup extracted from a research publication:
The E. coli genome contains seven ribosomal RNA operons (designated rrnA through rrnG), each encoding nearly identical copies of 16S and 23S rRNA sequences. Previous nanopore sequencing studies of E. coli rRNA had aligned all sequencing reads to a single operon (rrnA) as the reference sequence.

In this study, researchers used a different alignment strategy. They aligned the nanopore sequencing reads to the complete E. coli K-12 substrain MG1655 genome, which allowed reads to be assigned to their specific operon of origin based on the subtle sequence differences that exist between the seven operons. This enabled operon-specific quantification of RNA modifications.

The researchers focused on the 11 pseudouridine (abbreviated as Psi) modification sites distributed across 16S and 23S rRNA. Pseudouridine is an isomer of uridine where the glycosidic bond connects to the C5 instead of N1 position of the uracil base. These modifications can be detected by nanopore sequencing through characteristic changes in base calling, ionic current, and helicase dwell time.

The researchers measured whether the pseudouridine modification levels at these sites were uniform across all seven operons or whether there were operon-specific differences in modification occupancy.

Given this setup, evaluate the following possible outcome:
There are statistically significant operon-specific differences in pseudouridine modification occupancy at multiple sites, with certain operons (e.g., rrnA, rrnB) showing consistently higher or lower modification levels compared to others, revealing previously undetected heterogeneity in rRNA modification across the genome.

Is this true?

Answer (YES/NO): NO